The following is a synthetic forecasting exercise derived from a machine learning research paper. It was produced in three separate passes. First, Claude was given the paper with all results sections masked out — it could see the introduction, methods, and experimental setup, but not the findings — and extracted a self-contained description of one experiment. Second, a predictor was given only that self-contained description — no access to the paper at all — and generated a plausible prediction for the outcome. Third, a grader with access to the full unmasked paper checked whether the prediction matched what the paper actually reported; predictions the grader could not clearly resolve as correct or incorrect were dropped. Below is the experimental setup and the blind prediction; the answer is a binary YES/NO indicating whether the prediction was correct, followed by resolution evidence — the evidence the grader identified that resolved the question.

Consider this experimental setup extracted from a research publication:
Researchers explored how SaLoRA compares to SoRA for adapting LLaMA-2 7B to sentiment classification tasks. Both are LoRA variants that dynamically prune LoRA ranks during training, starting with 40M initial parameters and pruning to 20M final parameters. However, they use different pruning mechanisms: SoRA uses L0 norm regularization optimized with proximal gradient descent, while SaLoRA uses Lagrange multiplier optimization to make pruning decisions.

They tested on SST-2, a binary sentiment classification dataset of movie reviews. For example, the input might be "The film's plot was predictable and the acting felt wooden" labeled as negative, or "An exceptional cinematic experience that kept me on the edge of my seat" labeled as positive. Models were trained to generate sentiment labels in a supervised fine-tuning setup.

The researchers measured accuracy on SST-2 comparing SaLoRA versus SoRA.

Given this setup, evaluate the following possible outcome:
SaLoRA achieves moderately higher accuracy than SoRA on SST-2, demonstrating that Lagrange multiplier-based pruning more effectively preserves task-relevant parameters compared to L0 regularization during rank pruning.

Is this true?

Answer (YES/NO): NO